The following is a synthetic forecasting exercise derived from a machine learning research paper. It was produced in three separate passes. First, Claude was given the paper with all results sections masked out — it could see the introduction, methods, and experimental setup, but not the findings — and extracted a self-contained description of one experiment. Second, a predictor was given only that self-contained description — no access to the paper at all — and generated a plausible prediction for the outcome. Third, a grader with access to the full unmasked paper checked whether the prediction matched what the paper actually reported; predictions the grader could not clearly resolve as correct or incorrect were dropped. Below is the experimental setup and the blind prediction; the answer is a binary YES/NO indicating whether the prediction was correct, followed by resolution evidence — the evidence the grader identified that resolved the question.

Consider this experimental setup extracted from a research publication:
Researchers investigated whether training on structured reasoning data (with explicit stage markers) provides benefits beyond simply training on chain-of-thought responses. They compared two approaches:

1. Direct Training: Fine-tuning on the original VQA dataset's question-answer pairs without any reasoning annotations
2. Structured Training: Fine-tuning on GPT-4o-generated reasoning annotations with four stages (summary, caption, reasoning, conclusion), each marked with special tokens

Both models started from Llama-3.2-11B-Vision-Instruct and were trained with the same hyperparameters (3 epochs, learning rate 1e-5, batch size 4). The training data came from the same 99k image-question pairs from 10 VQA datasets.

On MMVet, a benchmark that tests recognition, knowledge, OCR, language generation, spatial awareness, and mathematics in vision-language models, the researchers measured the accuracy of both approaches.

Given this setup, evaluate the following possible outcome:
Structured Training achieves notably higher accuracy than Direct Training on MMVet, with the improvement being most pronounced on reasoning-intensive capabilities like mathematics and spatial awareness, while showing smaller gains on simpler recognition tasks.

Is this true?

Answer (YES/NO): NO